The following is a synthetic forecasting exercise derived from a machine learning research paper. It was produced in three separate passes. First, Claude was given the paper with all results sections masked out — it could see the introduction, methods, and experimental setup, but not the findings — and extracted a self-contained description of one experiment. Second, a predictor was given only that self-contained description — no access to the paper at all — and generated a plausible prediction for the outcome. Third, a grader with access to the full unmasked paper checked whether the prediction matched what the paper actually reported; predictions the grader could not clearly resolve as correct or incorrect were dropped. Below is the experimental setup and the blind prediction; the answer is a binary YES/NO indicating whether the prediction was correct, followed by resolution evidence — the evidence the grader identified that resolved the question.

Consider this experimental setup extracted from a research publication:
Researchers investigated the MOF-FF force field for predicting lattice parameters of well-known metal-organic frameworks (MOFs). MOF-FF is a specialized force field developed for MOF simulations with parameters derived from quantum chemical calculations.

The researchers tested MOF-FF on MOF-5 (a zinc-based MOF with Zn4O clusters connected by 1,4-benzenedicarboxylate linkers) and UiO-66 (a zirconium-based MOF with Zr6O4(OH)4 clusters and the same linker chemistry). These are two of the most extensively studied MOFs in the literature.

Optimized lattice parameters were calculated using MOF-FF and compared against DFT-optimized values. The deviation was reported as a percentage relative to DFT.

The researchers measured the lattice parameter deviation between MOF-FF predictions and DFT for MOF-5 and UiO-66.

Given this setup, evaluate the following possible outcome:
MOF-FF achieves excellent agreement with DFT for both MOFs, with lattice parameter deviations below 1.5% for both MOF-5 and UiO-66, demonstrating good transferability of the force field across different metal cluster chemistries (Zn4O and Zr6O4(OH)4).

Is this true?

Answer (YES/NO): YES